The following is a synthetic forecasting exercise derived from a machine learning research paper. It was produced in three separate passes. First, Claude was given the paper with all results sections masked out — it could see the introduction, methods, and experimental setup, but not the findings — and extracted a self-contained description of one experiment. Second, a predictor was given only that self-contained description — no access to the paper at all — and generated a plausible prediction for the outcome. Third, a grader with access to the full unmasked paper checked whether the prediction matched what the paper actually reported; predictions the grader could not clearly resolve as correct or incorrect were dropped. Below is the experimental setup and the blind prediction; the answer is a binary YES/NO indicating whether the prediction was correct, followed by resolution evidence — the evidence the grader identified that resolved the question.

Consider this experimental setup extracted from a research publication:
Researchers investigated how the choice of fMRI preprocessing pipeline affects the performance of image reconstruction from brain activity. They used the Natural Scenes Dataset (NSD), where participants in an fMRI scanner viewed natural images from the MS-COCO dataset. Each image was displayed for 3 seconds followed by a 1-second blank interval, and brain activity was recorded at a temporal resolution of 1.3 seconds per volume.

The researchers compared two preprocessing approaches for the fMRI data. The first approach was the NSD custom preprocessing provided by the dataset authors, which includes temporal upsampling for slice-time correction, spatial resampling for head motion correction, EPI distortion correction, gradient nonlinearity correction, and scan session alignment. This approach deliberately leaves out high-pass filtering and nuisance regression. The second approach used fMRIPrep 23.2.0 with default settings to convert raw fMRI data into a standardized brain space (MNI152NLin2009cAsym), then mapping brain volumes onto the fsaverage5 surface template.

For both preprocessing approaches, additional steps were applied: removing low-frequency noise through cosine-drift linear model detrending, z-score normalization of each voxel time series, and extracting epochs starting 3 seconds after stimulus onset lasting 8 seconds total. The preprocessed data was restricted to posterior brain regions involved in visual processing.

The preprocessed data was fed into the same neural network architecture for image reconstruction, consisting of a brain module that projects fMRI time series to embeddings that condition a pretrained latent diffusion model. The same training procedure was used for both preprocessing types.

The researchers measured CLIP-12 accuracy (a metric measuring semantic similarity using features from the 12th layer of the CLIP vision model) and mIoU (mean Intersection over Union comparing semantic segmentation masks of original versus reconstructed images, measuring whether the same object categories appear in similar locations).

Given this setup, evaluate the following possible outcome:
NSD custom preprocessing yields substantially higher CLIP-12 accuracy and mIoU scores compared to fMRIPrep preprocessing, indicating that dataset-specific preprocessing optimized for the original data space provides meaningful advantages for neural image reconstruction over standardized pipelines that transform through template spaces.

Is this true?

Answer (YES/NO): YES